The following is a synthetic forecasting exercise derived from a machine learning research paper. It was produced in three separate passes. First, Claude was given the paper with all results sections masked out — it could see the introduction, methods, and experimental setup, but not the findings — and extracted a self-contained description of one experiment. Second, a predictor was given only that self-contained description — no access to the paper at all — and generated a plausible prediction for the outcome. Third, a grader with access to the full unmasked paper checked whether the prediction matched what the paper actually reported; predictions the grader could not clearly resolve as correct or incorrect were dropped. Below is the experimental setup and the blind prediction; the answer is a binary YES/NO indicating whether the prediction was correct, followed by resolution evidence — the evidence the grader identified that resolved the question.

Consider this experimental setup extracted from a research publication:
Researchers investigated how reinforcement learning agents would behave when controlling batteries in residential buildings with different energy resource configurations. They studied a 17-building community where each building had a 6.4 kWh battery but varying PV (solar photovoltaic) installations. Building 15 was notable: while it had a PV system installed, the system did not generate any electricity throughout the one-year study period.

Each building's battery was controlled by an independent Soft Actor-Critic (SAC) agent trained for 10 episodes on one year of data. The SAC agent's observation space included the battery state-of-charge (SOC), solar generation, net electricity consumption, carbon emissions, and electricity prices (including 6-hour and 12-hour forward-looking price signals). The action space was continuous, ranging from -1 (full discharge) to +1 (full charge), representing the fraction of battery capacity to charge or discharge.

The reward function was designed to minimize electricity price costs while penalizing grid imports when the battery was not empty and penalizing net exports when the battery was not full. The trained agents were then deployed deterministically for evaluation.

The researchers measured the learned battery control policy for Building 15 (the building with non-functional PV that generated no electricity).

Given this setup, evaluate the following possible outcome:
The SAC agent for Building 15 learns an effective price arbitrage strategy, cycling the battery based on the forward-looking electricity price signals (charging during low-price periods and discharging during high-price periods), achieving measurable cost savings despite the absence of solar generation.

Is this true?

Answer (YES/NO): NO